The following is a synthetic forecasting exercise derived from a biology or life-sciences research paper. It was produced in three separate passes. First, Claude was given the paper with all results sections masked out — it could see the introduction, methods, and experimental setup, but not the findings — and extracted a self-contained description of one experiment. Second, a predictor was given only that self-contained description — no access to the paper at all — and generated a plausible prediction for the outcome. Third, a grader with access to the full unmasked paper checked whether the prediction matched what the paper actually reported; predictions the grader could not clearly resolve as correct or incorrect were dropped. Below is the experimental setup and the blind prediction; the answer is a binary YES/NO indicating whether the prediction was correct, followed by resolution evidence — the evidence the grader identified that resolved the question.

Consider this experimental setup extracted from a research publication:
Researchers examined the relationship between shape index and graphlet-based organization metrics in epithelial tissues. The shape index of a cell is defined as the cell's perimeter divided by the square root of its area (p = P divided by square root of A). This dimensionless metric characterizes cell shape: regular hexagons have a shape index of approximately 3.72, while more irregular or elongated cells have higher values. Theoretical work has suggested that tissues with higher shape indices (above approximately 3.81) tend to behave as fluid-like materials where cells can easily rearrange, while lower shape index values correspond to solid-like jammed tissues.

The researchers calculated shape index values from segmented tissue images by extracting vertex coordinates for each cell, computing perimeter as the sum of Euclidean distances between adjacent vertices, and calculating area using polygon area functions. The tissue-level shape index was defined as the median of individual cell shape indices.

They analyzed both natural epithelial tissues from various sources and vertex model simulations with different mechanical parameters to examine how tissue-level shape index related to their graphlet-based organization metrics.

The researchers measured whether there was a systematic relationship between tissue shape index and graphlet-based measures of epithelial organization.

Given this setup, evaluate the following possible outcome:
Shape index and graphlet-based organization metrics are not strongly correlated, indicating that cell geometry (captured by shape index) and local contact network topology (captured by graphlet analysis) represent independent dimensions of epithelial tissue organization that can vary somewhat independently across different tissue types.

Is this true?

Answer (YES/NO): YES